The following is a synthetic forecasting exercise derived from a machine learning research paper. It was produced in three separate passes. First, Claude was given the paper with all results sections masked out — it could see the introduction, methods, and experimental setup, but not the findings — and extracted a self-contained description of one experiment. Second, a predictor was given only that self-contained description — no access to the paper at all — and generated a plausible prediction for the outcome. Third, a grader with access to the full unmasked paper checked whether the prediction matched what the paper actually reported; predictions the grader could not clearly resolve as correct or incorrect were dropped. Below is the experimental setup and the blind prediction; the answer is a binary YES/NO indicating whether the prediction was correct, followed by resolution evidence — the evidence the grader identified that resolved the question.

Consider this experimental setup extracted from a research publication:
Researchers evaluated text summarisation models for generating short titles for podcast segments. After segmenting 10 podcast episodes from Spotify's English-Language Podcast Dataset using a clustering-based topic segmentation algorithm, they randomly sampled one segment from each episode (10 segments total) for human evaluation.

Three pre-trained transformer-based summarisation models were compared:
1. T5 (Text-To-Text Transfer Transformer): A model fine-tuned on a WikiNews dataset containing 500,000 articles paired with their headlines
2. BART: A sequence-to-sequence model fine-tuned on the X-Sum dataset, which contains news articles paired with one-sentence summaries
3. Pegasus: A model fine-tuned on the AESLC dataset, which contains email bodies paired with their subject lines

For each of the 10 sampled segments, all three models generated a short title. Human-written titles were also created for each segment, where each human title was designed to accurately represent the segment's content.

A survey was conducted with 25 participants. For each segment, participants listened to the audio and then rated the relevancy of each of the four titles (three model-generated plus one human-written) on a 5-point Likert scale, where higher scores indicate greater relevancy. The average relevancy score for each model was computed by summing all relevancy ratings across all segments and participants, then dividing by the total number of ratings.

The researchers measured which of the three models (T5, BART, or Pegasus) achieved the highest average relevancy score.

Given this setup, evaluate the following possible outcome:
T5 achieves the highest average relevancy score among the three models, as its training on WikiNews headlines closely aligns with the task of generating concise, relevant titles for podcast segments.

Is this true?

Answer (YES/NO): YES